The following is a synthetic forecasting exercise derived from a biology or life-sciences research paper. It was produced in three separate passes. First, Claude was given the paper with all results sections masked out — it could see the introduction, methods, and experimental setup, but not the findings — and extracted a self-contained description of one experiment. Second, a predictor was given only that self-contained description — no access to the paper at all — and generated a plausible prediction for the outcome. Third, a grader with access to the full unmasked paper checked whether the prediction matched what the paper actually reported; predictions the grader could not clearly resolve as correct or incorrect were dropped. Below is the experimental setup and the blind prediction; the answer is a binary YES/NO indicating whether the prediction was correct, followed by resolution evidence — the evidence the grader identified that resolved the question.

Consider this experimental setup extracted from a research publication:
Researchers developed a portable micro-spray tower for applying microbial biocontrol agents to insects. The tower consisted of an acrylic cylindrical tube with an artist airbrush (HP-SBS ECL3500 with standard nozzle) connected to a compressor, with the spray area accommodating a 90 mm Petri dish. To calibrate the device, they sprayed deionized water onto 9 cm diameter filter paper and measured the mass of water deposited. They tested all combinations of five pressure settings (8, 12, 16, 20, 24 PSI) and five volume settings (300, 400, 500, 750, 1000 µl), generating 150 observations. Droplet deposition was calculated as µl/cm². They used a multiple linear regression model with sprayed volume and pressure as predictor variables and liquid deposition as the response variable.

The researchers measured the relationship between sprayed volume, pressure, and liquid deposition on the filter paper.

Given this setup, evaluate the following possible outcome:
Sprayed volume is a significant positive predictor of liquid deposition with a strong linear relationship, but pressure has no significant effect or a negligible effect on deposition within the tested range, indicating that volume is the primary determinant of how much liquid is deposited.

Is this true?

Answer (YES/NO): NO